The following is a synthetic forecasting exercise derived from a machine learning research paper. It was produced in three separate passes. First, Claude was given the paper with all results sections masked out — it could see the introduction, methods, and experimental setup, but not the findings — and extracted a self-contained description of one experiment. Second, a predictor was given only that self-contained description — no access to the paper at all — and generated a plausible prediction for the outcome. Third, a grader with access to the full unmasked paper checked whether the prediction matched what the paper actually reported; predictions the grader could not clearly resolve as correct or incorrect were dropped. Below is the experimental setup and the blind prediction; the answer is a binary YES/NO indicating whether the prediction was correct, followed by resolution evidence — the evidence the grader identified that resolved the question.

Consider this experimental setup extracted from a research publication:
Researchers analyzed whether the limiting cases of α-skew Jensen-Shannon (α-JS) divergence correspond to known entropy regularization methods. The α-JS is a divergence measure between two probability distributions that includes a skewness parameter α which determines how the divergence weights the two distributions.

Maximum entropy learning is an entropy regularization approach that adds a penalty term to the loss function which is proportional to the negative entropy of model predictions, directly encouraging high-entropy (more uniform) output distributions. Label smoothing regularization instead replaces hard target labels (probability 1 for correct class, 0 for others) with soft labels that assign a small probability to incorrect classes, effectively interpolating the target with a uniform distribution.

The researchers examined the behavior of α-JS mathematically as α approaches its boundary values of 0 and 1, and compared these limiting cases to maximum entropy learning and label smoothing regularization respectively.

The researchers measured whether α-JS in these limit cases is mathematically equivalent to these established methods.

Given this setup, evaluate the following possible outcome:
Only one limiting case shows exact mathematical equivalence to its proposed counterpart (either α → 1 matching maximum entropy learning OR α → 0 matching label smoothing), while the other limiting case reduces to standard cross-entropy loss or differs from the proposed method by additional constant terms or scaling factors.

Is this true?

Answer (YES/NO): NO